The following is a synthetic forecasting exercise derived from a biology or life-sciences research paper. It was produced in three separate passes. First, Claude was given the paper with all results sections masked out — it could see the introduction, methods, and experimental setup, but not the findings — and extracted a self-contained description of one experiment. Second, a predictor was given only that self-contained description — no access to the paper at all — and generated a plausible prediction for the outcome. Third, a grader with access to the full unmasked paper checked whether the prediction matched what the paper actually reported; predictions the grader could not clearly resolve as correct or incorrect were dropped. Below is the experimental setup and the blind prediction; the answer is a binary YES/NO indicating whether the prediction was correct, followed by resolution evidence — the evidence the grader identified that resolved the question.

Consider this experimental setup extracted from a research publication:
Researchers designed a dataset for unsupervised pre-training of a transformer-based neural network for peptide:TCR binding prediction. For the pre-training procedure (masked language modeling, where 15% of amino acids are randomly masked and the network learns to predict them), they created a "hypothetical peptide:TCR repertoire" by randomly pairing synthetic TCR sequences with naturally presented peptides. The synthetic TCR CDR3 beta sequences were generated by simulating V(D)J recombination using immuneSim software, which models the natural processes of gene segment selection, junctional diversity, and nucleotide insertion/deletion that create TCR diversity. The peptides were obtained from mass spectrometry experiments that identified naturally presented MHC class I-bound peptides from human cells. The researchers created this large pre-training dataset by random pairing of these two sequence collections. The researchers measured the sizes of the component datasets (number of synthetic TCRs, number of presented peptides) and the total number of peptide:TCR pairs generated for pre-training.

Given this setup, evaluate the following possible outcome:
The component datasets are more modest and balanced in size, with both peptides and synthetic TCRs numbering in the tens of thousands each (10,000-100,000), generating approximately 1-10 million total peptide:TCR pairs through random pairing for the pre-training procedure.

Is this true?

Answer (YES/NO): NO